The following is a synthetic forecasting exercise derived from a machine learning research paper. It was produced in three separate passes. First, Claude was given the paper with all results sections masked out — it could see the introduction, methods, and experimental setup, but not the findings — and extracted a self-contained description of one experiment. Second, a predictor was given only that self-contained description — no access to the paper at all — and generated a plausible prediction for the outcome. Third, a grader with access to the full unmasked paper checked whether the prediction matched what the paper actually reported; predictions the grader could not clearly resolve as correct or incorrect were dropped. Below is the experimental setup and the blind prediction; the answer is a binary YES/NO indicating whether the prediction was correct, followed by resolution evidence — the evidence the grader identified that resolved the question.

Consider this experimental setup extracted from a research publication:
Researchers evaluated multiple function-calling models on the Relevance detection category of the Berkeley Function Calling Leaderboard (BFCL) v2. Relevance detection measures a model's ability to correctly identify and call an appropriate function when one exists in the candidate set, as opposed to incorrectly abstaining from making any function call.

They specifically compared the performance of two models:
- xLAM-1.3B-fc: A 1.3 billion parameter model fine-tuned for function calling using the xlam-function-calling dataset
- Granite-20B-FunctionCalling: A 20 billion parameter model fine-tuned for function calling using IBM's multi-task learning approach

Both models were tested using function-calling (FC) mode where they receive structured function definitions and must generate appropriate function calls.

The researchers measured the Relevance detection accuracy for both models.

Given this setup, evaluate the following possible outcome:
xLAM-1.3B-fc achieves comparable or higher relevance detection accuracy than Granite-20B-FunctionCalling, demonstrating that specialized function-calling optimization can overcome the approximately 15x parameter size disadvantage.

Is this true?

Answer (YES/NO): YES